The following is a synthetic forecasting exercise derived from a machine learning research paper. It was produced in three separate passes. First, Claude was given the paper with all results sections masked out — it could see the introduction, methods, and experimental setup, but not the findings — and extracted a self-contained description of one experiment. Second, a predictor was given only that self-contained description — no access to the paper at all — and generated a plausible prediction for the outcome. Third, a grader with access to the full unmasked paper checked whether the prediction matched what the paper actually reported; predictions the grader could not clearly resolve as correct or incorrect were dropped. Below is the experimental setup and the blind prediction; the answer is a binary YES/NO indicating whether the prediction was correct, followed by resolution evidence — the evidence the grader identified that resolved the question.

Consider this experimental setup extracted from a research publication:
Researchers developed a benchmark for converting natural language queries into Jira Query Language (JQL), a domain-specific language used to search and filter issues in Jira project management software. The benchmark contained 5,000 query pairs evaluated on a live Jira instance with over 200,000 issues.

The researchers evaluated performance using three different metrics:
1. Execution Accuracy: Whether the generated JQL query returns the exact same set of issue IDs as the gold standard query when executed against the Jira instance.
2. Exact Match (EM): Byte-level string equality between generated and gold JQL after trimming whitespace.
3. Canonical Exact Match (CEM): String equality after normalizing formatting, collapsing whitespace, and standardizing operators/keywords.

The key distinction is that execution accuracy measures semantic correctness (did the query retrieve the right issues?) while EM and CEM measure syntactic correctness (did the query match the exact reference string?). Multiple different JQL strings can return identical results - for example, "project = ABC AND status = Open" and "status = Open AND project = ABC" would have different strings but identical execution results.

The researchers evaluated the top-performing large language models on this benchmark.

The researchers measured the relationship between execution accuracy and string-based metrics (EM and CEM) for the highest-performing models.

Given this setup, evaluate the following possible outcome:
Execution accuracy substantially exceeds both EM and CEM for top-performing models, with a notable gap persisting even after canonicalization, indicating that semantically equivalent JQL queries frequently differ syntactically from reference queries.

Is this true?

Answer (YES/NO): YES